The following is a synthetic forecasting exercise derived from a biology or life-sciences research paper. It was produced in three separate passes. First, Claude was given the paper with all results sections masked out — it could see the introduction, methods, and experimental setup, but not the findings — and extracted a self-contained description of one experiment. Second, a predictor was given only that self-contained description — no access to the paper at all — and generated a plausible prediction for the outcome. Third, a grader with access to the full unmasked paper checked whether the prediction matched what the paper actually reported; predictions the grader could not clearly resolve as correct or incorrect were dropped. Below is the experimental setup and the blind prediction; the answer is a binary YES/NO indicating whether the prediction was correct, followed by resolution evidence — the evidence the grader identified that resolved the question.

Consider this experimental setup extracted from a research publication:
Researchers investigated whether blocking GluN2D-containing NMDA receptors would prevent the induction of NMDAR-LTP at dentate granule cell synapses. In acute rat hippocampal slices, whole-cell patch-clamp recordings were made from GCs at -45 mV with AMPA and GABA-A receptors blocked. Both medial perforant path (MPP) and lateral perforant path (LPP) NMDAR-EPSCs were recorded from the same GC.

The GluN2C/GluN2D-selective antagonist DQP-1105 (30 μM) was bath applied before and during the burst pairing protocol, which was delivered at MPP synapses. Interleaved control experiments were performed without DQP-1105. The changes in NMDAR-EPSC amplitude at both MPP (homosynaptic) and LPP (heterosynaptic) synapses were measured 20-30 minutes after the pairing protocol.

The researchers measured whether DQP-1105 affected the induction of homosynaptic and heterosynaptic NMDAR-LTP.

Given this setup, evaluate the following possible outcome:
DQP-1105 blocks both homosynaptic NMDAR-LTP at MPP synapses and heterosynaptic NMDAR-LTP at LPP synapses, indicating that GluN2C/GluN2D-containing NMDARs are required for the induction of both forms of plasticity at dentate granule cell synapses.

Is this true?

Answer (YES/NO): YES